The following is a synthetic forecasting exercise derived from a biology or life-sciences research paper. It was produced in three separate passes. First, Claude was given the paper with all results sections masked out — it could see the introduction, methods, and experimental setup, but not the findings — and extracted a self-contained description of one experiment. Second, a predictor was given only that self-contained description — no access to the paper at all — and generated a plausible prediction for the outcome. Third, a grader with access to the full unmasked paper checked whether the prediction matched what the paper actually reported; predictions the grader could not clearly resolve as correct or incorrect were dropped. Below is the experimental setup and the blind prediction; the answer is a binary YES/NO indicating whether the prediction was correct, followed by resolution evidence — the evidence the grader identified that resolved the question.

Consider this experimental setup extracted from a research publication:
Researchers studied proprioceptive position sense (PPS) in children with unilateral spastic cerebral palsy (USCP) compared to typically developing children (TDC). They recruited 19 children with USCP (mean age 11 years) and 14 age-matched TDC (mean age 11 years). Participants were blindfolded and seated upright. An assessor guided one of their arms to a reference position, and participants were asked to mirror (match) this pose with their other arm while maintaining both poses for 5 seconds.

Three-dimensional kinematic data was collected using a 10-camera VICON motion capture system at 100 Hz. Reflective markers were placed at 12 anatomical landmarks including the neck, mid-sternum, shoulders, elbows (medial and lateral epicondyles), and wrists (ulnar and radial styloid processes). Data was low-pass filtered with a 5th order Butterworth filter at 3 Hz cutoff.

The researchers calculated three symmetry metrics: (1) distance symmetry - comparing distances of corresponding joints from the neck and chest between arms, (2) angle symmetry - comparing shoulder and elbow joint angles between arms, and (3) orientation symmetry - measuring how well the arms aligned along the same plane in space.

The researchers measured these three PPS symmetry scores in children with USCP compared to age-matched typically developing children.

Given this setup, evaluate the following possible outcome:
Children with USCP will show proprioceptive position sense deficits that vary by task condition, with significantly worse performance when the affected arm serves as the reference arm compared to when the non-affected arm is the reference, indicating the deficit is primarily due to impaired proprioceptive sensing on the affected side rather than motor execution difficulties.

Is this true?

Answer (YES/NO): NO